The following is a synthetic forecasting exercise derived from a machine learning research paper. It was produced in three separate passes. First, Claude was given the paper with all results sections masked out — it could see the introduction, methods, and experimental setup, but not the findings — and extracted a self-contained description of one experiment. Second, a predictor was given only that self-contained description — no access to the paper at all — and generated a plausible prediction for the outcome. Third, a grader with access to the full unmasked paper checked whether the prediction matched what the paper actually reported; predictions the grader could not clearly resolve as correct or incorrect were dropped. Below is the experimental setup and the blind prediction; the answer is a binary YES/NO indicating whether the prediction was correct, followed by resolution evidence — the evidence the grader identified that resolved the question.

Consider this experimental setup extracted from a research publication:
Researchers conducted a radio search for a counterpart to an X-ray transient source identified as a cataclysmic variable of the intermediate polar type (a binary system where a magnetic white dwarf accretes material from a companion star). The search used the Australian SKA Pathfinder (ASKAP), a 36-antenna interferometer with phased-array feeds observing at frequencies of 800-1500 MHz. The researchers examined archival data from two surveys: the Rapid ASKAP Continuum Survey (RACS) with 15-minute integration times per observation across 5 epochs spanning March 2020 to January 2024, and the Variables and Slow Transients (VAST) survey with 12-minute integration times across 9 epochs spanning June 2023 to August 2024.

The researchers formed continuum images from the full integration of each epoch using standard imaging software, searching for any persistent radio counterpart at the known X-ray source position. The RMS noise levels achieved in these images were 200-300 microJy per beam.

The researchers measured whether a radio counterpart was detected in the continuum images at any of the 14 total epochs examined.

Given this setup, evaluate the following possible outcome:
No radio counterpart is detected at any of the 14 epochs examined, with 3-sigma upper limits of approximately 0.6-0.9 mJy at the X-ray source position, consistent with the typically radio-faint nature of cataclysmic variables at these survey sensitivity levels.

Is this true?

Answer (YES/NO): YES